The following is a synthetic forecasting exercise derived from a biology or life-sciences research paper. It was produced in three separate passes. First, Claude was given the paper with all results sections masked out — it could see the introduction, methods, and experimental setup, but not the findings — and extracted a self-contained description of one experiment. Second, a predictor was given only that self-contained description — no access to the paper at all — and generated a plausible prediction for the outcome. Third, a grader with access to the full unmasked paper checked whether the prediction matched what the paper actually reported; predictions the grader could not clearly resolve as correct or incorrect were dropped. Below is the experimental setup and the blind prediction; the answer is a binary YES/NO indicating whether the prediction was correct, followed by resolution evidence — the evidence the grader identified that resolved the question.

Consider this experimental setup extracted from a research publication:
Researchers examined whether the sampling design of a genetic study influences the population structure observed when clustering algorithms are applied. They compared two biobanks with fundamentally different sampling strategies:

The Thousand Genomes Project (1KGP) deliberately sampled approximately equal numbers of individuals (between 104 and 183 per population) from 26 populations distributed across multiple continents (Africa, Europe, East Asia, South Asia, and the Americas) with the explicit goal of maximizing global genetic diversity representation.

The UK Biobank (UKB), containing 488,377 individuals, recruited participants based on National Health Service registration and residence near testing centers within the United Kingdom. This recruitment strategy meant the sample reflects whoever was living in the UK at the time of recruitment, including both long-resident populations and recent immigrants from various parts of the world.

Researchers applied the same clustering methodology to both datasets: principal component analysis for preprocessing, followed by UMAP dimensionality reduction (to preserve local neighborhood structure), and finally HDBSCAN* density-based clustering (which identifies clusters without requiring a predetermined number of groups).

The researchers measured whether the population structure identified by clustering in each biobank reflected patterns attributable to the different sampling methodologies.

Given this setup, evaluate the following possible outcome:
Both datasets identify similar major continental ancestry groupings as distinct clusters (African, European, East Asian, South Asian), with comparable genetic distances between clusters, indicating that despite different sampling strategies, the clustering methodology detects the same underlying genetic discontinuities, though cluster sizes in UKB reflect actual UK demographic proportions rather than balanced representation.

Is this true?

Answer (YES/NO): NO